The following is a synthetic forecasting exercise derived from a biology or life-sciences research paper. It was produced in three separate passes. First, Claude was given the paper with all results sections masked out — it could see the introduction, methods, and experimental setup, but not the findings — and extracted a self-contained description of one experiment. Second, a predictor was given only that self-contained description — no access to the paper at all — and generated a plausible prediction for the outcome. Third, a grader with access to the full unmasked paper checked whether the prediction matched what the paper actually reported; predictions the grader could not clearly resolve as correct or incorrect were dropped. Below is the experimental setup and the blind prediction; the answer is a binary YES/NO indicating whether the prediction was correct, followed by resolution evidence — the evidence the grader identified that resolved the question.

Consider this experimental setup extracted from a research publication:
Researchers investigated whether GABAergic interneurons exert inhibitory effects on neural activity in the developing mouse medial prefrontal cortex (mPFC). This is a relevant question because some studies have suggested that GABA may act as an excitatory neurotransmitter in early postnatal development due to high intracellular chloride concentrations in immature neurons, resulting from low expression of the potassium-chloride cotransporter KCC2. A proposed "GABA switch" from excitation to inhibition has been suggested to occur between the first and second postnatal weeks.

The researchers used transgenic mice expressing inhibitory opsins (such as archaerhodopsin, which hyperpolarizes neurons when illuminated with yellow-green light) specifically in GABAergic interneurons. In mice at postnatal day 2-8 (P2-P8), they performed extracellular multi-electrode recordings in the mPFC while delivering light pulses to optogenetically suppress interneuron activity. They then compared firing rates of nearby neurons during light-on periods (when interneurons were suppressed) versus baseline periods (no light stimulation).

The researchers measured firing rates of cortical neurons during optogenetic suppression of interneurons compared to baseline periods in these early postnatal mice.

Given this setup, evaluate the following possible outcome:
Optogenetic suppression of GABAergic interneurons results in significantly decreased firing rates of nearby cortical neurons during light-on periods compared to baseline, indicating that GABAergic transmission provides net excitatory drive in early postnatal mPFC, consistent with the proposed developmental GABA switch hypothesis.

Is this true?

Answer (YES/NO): NO